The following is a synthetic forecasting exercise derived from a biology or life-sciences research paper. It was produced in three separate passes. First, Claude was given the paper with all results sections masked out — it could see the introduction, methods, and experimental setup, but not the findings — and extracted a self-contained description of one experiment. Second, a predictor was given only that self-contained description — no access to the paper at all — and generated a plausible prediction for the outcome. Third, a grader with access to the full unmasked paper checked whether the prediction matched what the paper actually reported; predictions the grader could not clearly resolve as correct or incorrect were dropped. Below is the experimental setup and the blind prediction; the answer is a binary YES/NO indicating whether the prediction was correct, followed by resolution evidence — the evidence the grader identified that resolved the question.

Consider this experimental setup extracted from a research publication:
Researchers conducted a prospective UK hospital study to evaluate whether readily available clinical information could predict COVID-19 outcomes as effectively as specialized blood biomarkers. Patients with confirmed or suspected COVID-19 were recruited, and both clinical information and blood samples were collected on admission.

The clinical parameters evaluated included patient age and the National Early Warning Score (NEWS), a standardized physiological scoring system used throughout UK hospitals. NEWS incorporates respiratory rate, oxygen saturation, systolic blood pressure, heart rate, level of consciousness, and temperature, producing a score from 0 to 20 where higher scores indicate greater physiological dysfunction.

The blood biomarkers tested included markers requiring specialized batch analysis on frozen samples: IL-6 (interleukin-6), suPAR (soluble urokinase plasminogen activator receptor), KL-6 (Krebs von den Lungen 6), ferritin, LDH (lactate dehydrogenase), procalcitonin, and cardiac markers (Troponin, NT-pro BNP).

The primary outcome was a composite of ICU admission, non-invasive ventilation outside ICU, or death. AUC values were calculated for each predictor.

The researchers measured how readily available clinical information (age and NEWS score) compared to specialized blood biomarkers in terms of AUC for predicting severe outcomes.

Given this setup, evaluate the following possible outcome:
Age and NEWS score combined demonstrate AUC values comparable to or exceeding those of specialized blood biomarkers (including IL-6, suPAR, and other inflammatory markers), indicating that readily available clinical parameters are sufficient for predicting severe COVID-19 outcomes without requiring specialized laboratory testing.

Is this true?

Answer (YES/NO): NO